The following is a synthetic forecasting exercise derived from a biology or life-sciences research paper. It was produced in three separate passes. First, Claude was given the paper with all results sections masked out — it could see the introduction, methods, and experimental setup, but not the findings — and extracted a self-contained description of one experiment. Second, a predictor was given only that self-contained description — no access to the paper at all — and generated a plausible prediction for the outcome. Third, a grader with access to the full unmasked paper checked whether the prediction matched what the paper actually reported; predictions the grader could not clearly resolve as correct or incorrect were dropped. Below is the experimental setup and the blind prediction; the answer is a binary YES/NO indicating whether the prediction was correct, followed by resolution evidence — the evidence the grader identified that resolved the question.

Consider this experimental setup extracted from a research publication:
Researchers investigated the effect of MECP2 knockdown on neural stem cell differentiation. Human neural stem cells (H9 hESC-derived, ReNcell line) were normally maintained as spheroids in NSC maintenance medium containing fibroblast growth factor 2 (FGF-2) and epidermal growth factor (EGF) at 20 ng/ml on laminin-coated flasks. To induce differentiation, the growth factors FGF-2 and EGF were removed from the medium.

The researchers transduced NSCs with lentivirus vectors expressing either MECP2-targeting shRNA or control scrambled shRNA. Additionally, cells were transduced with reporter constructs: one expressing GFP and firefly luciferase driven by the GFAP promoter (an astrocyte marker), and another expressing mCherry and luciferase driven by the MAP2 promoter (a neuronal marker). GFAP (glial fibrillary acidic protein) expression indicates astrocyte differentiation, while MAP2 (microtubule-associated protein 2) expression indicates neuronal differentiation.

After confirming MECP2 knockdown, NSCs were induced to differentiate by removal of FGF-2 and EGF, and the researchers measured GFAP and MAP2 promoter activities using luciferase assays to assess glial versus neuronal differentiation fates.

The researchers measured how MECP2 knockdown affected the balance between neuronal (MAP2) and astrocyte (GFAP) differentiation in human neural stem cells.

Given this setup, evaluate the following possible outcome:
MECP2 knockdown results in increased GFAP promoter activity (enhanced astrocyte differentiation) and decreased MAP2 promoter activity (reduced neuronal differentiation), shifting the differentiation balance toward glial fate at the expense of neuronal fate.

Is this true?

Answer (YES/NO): YES